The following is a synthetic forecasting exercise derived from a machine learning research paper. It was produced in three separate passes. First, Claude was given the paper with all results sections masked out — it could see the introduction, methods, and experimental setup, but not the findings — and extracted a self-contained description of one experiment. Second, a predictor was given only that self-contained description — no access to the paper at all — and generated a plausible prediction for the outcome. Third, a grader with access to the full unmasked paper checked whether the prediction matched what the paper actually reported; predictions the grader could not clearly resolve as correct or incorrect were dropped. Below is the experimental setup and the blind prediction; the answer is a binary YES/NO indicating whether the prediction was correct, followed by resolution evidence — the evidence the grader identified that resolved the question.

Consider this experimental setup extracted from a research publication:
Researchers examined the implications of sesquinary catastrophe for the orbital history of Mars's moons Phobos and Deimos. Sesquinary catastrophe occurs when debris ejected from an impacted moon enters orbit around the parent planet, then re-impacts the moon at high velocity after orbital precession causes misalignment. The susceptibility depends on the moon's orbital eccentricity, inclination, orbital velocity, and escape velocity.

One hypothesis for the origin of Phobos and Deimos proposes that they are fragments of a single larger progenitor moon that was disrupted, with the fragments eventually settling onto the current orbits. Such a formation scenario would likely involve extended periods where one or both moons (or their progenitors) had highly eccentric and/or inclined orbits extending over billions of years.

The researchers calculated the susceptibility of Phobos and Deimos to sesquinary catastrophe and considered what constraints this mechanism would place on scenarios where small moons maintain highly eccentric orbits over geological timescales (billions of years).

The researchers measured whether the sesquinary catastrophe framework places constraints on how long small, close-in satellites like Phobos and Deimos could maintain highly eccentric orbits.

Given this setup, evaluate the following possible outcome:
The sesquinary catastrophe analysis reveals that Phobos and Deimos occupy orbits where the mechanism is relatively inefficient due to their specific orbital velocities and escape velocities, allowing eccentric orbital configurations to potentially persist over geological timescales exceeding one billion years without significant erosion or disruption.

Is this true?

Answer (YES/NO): NO